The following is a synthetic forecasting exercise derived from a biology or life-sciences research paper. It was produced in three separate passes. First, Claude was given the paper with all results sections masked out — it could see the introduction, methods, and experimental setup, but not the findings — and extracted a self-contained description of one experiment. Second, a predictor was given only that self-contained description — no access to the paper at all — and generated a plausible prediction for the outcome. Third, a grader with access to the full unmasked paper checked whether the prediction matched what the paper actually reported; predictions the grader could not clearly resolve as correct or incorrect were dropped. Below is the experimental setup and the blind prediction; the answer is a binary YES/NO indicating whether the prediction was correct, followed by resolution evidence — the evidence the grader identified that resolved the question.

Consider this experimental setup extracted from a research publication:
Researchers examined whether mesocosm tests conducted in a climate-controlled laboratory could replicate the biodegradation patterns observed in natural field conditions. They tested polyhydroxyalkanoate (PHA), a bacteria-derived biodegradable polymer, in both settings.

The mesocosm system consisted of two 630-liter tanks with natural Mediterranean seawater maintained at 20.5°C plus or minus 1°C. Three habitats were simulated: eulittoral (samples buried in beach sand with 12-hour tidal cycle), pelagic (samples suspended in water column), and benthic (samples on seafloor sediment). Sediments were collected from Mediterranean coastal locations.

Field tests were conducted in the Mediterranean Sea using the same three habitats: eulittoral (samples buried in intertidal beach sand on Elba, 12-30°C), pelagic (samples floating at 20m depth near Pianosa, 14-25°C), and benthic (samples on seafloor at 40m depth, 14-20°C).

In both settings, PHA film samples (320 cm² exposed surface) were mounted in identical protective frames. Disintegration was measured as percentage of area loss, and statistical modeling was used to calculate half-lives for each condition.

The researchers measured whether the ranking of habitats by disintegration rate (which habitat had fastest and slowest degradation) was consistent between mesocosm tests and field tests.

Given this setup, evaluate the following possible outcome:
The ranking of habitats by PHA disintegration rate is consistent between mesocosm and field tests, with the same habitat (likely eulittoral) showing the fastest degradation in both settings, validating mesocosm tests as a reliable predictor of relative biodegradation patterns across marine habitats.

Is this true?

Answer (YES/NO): NO